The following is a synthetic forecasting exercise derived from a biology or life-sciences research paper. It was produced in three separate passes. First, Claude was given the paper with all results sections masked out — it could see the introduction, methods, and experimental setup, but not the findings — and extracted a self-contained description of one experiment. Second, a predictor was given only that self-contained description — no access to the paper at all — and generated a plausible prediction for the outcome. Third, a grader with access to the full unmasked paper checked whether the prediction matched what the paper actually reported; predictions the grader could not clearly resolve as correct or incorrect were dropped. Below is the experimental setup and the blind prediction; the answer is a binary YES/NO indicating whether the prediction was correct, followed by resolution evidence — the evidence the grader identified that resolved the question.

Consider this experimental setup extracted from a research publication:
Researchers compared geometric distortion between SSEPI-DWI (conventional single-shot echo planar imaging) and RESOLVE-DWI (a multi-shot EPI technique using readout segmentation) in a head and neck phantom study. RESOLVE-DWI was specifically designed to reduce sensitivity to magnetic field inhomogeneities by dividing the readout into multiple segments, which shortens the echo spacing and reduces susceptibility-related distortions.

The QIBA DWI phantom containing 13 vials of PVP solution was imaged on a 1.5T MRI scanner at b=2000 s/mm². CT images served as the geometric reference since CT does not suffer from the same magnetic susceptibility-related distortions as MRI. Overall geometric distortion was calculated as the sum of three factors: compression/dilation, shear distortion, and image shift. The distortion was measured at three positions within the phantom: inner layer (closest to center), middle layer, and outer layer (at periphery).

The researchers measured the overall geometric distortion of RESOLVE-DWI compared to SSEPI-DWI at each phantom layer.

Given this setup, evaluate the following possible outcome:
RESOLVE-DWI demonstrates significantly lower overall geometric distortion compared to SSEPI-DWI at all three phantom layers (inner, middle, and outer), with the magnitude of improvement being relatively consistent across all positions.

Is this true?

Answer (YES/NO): NO